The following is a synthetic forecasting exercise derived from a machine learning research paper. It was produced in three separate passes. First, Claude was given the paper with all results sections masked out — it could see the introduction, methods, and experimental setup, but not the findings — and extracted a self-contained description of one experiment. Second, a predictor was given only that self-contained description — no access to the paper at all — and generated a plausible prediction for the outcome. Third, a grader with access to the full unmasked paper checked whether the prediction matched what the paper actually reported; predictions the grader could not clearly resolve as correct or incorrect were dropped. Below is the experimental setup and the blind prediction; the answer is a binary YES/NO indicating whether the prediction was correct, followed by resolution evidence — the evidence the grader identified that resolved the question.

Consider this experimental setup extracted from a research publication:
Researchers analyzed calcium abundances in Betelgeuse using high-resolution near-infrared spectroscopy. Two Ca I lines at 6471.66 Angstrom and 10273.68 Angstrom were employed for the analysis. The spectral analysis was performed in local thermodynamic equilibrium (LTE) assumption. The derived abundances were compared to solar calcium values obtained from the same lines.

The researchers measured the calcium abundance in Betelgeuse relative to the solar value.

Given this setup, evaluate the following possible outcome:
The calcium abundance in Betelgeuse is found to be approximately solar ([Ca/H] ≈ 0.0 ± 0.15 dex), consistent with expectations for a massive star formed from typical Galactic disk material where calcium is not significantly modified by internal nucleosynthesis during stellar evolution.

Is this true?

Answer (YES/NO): YES